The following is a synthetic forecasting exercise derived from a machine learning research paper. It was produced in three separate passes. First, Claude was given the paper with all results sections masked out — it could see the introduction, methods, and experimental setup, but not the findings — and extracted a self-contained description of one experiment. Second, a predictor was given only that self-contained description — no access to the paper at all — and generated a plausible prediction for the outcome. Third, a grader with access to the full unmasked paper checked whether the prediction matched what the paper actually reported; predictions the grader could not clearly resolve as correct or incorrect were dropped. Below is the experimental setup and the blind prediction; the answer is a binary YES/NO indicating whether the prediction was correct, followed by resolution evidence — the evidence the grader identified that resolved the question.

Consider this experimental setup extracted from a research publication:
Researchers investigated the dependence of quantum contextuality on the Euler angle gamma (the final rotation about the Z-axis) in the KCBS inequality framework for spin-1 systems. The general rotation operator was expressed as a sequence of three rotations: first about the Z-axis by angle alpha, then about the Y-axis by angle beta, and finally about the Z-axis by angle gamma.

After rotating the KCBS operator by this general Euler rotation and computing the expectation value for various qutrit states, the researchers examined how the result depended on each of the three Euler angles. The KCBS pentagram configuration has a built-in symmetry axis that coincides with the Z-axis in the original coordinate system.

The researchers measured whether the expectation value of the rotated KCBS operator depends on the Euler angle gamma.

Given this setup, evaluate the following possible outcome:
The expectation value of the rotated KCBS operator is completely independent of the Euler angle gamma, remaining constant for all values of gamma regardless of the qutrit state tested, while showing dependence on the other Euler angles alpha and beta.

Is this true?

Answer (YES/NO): YES